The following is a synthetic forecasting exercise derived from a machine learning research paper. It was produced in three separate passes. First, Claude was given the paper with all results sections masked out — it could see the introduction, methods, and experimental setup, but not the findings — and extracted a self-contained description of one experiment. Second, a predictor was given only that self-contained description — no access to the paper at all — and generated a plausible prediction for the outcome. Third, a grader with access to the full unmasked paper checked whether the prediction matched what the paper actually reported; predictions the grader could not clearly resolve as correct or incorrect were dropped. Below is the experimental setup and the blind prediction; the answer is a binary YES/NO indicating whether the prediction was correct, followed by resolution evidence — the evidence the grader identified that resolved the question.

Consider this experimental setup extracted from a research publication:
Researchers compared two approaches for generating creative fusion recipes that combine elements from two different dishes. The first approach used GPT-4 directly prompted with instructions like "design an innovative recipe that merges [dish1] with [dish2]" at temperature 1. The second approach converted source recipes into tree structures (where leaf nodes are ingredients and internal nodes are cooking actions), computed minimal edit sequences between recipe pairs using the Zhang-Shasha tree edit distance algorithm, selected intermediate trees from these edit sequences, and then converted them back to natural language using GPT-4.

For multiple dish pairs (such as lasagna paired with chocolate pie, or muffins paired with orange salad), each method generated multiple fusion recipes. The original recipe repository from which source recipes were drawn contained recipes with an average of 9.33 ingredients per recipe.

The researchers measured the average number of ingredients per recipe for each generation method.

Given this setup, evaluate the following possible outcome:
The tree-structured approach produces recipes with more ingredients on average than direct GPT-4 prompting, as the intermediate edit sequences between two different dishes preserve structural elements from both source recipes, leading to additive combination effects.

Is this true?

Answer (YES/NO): NO